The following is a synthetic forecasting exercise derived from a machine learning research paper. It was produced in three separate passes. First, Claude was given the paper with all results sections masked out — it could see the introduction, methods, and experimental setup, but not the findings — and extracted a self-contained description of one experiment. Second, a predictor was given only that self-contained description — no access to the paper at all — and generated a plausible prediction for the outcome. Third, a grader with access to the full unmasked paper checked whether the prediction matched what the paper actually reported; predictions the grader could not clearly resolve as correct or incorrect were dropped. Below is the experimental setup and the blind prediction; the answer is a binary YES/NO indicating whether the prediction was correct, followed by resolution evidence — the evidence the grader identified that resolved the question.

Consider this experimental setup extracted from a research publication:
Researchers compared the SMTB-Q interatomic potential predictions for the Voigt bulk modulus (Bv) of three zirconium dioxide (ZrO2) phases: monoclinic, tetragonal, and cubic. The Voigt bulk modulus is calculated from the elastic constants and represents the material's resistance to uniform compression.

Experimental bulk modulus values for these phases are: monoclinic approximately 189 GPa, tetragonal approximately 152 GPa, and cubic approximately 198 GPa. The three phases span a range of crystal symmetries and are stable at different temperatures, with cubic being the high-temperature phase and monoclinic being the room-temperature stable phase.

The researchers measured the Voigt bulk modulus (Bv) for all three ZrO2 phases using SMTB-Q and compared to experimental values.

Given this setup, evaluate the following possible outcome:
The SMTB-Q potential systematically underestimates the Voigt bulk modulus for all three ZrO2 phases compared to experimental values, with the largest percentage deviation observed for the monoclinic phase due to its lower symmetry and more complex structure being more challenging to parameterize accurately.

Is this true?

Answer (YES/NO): NO